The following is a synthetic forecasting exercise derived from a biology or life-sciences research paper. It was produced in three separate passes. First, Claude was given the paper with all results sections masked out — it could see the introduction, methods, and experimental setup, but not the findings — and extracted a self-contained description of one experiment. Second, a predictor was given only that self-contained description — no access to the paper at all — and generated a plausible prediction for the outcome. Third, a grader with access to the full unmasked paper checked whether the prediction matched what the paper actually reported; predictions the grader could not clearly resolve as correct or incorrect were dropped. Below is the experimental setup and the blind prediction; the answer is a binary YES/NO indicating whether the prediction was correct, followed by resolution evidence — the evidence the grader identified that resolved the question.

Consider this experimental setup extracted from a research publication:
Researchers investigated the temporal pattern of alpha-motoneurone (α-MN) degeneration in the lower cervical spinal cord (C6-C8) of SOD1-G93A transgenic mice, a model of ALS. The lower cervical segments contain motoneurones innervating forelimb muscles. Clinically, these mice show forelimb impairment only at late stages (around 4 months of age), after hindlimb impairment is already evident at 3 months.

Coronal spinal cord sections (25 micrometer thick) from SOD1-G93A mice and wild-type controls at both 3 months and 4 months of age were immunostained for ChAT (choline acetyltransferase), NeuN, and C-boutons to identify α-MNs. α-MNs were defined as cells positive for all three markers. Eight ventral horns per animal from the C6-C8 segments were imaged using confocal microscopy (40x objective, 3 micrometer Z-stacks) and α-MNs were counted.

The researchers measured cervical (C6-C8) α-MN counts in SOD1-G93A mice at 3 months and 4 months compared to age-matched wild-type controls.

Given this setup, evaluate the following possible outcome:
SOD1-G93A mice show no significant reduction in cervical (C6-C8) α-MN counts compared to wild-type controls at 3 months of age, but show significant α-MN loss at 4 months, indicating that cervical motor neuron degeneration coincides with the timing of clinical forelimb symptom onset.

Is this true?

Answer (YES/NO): NO